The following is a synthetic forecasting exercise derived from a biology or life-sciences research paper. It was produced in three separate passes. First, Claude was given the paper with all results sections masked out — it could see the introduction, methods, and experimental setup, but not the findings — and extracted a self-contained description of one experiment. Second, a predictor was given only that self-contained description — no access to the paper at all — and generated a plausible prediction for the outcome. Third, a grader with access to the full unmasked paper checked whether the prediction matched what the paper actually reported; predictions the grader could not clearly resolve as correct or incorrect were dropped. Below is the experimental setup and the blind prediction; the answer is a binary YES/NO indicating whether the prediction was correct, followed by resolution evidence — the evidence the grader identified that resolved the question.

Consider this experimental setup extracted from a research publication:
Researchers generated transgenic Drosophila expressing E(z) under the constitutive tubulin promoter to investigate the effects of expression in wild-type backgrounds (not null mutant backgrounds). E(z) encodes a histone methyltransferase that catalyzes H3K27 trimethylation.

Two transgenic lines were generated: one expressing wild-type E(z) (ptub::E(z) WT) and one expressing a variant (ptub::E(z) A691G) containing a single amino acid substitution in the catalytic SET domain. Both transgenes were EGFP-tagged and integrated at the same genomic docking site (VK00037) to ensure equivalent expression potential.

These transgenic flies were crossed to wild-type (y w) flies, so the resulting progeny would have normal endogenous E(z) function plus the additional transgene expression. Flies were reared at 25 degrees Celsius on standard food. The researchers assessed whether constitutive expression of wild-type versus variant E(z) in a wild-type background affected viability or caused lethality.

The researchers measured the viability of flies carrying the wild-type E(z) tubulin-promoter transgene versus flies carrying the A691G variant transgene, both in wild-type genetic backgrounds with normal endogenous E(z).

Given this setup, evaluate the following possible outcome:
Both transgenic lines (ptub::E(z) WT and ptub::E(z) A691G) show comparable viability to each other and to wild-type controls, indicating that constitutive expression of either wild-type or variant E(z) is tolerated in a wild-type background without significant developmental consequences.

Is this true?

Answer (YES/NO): YES